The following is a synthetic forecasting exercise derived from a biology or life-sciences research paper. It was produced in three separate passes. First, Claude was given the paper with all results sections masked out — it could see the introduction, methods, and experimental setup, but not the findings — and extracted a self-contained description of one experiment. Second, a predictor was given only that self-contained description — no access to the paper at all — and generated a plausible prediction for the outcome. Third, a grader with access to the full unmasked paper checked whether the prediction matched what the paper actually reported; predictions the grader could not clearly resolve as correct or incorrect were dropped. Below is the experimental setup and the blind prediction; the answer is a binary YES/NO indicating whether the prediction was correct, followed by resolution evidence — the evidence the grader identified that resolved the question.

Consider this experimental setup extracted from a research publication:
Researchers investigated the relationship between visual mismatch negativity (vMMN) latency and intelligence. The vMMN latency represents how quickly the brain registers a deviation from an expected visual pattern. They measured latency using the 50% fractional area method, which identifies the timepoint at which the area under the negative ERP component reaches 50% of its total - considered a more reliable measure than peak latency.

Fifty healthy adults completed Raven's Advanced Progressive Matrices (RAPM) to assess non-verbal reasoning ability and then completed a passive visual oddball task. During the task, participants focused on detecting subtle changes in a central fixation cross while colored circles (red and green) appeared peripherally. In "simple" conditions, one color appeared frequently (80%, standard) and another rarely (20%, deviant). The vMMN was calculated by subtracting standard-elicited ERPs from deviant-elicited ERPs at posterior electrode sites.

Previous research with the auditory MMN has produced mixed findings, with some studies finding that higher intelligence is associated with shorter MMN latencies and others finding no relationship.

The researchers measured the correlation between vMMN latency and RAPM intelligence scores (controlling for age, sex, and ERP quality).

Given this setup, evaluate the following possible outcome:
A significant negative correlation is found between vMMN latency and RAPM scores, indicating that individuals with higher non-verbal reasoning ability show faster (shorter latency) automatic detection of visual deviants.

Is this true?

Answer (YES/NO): NO